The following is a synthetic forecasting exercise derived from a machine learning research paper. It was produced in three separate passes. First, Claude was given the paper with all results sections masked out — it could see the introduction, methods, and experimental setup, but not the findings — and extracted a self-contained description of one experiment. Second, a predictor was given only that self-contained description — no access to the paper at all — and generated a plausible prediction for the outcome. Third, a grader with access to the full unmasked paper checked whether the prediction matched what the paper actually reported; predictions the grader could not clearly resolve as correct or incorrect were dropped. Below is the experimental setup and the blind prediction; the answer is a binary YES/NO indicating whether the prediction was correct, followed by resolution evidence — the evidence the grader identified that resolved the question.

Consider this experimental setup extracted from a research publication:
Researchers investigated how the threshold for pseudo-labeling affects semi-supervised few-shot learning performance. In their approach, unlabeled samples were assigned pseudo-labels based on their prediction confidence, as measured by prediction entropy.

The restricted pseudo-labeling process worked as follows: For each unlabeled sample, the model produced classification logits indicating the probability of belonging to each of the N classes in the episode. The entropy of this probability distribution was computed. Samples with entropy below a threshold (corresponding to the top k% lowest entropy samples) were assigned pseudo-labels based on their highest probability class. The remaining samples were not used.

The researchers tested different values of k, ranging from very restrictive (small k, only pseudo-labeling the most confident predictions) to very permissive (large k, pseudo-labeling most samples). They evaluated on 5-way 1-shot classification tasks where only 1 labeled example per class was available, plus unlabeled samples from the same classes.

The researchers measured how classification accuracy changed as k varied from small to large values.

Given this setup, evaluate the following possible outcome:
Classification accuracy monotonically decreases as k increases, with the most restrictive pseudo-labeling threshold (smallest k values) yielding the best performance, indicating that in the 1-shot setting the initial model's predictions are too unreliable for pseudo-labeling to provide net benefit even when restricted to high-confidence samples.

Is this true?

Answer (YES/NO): NO